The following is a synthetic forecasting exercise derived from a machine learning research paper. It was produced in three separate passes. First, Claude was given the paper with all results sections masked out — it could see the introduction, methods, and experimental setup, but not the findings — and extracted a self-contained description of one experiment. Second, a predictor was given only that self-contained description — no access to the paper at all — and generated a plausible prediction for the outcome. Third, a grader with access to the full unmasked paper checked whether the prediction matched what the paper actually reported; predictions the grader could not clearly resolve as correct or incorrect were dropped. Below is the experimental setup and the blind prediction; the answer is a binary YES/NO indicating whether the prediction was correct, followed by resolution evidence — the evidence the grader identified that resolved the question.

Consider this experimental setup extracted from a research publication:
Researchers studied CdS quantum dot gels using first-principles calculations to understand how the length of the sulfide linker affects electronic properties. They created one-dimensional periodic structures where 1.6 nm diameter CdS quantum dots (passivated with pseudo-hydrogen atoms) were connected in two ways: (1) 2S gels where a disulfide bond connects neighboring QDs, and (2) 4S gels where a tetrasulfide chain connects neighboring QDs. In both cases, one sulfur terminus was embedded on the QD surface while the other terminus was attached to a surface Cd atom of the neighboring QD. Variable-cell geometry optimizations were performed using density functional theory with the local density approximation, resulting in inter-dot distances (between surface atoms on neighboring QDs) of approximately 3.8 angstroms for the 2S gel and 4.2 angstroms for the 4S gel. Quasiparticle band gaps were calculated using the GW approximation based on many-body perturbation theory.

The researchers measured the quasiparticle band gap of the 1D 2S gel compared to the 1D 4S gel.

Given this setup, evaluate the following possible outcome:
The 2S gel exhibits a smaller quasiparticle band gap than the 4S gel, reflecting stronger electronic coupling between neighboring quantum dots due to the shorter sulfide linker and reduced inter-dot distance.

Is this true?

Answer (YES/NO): YES